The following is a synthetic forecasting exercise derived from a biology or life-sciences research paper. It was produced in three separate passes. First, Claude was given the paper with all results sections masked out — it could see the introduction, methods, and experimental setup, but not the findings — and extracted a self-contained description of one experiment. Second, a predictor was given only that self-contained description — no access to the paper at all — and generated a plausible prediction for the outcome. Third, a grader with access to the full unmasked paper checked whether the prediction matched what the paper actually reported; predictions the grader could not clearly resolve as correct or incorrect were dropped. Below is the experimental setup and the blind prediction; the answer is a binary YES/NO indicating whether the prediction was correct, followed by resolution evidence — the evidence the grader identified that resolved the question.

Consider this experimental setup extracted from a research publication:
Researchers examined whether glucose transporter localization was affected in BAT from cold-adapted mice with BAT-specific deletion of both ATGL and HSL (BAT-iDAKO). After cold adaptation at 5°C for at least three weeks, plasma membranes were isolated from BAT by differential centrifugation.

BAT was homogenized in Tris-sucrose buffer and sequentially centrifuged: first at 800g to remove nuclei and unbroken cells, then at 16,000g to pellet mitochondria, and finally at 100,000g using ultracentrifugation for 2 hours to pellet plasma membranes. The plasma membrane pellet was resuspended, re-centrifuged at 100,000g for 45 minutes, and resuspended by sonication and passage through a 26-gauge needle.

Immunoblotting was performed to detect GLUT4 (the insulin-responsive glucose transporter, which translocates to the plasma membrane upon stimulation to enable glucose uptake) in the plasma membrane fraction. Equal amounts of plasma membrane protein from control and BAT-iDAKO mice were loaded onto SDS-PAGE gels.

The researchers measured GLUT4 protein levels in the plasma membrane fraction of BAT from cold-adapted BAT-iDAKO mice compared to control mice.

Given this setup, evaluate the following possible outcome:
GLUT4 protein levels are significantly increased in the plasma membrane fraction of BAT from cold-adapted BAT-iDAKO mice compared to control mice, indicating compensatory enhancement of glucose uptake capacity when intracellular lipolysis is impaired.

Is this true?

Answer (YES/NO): NO